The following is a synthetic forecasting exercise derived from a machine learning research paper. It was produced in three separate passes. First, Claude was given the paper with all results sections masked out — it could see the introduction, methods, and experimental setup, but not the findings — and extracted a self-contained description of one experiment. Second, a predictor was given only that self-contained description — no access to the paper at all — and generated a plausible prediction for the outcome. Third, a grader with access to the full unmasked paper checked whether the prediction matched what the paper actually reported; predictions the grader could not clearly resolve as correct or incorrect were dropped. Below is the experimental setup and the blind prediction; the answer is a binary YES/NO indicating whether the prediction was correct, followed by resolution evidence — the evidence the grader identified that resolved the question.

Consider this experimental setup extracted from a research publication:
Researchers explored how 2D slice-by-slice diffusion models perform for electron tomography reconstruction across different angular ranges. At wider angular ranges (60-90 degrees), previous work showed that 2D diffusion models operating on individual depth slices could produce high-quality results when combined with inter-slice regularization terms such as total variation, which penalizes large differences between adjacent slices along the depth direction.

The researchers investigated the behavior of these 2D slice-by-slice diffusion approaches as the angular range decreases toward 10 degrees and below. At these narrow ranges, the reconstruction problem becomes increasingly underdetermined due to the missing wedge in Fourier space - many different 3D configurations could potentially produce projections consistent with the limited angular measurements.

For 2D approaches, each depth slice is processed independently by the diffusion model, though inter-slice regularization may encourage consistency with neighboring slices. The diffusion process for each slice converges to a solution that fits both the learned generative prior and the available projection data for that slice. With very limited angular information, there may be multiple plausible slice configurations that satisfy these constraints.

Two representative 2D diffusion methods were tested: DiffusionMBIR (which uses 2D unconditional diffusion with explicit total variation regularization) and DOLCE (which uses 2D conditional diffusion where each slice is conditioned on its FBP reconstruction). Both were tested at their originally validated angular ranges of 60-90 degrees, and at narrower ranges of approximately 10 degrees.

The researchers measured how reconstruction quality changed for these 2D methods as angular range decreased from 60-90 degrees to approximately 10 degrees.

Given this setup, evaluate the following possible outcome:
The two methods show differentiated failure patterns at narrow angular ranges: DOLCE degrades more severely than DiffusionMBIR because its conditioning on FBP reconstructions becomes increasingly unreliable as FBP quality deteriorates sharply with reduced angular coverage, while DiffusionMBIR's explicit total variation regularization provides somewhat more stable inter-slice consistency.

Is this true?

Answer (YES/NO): NO